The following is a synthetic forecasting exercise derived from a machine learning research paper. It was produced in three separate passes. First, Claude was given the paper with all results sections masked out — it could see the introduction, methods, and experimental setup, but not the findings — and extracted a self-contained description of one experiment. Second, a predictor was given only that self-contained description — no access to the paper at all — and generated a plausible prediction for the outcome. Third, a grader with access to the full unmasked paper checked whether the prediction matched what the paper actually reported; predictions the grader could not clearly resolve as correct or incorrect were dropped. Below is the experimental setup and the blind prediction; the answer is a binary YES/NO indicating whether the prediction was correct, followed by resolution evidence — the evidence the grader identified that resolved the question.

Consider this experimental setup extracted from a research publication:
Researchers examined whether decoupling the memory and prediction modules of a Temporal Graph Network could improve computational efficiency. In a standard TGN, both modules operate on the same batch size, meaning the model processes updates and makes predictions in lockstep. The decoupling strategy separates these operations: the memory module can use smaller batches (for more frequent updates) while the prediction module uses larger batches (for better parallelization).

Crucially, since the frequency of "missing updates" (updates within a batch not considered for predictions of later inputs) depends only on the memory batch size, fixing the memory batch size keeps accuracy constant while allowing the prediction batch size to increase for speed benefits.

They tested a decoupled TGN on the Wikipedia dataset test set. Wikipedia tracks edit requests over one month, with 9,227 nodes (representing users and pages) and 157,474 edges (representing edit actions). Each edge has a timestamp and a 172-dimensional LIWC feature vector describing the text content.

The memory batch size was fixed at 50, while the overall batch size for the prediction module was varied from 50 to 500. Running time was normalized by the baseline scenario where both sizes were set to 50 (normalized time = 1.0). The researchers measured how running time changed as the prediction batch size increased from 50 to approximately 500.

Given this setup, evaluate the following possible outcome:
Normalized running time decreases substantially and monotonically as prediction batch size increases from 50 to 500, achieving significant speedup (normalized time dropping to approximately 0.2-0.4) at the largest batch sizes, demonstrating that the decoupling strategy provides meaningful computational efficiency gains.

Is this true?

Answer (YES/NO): NO